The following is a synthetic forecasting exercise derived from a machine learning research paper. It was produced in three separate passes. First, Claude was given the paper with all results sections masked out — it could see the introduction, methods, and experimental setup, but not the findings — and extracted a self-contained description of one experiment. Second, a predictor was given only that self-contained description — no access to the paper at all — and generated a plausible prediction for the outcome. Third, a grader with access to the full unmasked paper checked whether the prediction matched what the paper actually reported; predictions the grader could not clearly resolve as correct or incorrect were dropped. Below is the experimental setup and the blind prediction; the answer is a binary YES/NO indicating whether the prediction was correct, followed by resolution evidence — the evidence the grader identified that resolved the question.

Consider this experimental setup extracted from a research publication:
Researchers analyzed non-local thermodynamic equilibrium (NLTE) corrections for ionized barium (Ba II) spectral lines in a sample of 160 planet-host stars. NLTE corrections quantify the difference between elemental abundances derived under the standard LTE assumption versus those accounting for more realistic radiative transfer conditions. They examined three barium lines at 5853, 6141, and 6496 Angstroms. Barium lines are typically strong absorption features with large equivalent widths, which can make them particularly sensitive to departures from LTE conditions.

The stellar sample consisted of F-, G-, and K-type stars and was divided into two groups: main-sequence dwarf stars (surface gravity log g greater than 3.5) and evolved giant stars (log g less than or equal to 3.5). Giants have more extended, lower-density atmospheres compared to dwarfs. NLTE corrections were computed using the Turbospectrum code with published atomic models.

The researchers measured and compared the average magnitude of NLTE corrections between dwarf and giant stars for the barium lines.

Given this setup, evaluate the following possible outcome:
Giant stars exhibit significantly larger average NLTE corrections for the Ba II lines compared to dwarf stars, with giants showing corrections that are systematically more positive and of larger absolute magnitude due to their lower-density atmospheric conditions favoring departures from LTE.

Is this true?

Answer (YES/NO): NO